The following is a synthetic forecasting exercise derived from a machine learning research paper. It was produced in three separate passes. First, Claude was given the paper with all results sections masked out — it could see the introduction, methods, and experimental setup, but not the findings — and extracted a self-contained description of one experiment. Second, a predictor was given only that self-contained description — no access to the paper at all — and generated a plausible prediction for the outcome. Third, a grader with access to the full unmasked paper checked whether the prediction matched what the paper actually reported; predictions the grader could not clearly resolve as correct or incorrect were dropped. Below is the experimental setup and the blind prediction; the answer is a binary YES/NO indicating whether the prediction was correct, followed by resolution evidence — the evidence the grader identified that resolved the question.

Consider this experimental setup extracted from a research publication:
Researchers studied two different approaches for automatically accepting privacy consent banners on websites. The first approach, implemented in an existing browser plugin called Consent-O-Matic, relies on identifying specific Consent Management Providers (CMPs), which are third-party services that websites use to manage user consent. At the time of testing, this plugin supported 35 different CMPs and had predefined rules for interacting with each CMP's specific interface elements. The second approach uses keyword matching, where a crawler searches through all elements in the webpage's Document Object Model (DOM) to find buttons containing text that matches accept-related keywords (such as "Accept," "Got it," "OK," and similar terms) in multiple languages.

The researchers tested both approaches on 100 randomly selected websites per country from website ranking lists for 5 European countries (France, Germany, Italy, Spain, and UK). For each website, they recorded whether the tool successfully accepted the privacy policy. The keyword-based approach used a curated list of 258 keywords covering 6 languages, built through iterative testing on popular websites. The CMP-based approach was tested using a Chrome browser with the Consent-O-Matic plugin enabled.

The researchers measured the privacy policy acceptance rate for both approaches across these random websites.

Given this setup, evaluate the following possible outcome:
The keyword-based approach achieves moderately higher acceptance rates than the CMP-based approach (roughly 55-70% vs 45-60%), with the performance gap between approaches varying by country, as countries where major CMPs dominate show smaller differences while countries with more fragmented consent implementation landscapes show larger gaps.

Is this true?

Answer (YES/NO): NO